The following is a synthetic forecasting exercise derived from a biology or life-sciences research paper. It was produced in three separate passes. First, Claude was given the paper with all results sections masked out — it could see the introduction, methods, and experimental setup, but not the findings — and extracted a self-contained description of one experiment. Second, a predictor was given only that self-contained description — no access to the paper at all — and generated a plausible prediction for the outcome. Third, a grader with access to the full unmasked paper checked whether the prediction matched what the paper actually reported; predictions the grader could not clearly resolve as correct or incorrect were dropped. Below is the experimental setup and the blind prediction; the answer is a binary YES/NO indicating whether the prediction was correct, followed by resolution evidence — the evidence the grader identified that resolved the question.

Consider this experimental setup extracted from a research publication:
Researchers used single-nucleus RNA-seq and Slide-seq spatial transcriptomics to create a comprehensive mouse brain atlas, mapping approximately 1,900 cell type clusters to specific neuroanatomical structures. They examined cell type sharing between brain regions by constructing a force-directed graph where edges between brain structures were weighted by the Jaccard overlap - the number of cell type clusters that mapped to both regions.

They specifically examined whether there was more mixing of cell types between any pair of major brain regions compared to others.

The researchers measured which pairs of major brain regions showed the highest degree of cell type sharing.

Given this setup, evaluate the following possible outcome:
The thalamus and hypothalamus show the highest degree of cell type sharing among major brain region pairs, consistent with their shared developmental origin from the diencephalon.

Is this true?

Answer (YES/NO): NO